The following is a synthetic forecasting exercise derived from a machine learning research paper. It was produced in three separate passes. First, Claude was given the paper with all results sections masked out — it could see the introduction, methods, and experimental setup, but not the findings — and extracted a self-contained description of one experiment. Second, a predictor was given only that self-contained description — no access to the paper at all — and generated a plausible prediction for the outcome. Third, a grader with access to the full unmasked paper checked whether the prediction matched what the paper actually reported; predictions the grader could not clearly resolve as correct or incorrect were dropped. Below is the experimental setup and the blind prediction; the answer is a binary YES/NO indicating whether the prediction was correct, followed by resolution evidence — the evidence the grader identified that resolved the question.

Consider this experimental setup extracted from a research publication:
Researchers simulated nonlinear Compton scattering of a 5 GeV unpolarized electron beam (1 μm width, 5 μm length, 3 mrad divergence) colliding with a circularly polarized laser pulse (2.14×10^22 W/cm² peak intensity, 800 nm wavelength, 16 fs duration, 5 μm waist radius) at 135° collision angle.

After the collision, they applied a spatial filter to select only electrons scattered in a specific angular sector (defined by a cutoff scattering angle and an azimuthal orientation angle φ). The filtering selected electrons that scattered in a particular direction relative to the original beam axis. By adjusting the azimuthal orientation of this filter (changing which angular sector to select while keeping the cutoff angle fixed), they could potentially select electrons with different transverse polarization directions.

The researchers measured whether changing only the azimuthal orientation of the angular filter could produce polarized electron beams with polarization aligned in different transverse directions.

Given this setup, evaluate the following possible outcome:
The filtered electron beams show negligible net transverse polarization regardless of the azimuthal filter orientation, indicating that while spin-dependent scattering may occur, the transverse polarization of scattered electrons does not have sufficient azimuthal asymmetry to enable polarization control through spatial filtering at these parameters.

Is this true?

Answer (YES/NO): NO